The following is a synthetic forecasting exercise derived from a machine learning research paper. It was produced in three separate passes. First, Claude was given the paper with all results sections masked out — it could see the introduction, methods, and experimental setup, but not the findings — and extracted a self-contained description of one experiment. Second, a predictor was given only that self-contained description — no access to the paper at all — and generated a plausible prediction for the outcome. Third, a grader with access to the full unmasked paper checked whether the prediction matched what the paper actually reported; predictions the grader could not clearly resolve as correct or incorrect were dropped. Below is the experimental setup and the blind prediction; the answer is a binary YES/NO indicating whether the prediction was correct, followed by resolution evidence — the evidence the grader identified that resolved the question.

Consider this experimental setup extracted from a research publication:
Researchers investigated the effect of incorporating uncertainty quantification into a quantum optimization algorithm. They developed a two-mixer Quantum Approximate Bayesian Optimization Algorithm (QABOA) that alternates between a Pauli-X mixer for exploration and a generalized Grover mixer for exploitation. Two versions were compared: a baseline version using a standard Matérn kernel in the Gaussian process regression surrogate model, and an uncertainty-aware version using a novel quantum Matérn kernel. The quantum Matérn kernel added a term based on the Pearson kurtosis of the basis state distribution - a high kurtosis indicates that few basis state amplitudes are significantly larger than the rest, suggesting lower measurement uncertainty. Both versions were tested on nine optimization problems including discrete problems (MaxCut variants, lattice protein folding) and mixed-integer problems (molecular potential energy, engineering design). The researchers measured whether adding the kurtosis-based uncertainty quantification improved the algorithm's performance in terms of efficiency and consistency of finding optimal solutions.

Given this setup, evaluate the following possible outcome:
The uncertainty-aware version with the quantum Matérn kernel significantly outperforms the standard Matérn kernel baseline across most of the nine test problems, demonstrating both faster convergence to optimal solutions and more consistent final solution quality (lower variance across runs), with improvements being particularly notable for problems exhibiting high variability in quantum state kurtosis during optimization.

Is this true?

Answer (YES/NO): NO